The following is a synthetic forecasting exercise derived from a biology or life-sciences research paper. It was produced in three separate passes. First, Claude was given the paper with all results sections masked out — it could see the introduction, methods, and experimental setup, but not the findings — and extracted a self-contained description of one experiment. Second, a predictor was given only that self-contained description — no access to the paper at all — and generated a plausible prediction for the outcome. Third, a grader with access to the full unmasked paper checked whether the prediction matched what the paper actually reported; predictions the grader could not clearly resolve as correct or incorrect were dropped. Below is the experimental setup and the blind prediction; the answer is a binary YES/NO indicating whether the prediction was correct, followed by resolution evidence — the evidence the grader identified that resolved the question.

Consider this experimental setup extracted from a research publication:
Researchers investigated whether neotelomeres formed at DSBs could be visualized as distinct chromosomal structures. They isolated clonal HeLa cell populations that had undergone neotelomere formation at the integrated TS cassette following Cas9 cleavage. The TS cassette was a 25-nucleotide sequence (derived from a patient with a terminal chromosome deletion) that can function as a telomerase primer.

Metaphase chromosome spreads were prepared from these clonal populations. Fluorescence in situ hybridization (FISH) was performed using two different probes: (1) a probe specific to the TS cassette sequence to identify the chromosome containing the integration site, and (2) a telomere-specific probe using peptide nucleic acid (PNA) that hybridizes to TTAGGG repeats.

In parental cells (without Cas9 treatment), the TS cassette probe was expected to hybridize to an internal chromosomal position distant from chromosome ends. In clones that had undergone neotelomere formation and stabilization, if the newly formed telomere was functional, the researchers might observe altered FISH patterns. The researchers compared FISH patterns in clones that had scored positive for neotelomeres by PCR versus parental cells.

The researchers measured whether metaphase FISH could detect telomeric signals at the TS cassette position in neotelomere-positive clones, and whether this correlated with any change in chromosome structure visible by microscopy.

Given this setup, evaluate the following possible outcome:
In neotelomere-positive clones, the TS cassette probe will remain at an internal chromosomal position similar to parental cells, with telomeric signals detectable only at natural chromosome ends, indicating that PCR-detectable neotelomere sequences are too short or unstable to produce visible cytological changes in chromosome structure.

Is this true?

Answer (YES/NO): NO